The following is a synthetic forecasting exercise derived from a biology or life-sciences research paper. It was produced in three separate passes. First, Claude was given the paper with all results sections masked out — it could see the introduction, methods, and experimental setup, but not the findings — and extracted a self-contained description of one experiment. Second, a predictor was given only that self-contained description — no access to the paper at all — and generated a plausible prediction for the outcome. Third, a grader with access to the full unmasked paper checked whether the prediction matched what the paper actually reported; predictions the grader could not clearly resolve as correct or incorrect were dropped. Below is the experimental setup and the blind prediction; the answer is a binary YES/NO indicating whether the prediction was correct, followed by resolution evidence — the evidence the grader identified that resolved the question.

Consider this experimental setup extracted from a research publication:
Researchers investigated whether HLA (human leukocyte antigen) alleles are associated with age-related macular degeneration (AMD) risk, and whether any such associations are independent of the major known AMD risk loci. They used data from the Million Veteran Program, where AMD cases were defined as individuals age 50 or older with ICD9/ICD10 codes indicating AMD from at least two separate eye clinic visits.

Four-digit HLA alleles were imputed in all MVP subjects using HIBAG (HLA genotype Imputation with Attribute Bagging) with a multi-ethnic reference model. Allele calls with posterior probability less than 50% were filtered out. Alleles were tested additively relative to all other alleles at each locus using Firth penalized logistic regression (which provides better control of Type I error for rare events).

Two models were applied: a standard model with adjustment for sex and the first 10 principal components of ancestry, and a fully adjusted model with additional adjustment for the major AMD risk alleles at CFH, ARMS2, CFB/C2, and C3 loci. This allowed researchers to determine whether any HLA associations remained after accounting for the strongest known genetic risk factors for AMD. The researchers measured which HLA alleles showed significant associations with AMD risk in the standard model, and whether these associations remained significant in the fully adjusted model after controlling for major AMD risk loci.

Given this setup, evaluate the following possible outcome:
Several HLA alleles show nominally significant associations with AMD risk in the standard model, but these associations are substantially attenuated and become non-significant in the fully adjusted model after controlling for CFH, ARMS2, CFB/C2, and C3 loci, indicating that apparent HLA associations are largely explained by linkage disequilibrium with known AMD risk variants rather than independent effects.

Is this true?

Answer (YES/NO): NO